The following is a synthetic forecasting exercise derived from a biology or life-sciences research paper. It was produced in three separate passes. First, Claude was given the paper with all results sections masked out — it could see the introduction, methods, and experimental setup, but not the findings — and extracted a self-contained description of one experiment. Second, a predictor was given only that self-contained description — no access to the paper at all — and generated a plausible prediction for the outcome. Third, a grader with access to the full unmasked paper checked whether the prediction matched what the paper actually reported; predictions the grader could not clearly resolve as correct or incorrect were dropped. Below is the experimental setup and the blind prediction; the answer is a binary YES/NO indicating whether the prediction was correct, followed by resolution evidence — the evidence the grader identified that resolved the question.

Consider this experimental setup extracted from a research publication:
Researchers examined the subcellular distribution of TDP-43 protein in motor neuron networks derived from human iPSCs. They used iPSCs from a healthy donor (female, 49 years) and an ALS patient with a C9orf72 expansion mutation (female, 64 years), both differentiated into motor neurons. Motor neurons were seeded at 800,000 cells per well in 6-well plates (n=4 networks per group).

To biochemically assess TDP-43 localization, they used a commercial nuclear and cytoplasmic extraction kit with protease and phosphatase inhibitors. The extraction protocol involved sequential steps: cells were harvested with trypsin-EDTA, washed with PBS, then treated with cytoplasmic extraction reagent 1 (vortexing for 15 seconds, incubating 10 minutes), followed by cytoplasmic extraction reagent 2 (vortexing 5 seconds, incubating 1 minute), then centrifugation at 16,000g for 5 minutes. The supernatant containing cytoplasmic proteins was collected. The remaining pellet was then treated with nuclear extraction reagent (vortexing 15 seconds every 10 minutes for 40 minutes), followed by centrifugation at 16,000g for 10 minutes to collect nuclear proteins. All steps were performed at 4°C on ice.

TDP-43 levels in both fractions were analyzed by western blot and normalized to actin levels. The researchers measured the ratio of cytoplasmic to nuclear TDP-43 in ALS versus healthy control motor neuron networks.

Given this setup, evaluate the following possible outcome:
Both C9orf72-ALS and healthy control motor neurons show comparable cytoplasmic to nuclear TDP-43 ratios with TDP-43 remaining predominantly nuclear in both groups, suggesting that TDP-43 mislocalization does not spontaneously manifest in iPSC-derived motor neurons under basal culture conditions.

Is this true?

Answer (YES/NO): NO